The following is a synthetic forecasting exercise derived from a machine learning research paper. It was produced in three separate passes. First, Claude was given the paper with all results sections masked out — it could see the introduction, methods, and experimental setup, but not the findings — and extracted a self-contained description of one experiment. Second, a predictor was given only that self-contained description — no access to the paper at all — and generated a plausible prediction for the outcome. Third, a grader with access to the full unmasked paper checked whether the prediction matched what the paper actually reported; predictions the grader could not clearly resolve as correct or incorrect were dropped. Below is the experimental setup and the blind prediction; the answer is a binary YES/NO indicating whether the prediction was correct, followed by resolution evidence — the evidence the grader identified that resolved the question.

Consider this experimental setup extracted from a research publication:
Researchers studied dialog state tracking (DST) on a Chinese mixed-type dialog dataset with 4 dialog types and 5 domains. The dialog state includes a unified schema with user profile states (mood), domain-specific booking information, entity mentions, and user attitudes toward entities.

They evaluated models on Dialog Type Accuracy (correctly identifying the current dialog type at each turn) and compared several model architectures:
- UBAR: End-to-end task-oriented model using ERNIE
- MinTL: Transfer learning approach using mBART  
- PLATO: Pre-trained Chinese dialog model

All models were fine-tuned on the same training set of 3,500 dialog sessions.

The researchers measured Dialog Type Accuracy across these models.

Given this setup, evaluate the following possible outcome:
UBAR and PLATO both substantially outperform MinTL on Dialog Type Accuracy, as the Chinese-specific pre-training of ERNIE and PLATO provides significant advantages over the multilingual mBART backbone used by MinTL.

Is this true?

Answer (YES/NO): NO